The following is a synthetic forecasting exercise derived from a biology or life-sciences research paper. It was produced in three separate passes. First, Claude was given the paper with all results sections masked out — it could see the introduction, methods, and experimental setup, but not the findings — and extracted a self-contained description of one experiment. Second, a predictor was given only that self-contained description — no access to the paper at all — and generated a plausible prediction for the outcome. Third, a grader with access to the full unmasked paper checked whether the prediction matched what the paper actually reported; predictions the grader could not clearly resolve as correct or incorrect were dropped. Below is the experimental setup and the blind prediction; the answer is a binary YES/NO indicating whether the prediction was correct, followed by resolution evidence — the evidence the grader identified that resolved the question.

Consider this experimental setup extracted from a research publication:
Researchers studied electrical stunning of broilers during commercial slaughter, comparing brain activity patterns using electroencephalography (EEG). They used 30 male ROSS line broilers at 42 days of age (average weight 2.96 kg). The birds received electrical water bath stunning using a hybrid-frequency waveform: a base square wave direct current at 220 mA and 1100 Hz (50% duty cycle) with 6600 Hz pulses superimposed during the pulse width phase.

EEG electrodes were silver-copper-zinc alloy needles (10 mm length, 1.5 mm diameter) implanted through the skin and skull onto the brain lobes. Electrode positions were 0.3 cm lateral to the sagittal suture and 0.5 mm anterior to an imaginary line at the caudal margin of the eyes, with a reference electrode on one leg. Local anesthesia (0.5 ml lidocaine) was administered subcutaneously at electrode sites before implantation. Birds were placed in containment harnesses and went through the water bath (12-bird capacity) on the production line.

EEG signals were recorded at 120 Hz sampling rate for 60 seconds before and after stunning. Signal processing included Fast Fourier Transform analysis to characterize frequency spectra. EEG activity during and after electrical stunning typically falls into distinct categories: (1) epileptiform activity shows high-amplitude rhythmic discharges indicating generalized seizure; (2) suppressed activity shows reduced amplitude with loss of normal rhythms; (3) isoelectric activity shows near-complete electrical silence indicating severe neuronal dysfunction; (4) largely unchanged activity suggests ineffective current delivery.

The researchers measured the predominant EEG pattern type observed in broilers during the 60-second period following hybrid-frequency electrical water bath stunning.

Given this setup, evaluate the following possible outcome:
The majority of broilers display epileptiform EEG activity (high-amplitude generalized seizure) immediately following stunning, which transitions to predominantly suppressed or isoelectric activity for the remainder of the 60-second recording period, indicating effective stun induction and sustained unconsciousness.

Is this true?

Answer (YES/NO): YES